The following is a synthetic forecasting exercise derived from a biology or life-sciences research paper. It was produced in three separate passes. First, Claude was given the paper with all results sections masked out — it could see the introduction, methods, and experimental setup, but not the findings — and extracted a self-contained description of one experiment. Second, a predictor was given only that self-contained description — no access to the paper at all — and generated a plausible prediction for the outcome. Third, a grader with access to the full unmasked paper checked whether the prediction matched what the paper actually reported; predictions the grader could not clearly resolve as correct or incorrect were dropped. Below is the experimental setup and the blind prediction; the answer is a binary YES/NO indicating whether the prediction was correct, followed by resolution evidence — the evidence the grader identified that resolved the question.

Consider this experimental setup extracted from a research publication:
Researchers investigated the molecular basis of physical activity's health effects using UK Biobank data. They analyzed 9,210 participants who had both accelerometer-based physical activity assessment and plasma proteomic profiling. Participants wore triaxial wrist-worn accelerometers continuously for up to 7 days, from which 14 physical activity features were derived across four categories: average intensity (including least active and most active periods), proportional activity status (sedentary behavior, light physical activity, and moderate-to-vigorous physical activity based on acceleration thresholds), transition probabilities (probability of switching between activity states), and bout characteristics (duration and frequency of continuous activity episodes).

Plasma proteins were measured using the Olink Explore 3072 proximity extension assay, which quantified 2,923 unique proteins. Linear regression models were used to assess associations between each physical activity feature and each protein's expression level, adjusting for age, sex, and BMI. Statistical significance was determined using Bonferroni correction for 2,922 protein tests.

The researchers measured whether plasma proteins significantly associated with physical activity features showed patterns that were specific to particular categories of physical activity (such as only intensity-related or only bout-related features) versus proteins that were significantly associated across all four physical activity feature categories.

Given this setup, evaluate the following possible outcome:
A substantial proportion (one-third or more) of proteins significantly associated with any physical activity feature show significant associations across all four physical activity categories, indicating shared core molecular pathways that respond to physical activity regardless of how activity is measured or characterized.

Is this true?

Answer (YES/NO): YES